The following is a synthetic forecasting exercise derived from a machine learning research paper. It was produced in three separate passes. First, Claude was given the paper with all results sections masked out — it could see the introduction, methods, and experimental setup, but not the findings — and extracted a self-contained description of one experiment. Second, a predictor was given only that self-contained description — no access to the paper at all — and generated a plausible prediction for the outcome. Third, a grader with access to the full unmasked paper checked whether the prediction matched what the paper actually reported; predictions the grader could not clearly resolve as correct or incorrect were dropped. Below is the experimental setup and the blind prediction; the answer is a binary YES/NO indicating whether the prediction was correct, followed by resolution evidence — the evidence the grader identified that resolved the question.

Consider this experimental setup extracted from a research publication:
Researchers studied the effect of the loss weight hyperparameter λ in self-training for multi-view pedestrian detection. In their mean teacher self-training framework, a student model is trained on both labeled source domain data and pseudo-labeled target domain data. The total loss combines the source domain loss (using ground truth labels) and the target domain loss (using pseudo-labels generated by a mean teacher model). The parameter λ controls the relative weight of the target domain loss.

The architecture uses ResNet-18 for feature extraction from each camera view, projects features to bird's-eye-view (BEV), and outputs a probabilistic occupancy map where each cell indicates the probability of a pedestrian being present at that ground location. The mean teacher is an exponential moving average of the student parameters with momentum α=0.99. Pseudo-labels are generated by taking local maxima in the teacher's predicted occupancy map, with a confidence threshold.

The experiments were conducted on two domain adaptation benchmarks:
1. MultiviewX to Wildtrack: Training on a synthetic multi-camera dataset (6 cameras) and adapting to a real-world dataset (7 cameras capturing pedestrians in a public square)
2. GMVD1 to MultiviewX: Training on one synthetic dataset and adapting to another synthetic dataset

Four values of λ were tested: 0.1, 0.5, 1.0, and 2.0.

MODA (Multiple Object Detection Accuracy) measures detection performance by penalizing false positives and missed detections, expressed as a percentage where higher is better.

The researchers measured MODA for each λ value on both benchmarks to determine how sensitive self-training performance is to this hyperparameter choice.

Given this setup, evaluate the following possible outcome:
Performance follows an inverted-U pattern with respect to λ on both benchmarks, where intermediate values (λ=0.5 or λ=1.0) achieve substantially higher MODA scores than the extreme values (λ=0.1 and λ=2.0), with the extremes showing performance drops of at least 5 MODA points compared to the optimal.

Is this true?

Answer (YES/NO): NO